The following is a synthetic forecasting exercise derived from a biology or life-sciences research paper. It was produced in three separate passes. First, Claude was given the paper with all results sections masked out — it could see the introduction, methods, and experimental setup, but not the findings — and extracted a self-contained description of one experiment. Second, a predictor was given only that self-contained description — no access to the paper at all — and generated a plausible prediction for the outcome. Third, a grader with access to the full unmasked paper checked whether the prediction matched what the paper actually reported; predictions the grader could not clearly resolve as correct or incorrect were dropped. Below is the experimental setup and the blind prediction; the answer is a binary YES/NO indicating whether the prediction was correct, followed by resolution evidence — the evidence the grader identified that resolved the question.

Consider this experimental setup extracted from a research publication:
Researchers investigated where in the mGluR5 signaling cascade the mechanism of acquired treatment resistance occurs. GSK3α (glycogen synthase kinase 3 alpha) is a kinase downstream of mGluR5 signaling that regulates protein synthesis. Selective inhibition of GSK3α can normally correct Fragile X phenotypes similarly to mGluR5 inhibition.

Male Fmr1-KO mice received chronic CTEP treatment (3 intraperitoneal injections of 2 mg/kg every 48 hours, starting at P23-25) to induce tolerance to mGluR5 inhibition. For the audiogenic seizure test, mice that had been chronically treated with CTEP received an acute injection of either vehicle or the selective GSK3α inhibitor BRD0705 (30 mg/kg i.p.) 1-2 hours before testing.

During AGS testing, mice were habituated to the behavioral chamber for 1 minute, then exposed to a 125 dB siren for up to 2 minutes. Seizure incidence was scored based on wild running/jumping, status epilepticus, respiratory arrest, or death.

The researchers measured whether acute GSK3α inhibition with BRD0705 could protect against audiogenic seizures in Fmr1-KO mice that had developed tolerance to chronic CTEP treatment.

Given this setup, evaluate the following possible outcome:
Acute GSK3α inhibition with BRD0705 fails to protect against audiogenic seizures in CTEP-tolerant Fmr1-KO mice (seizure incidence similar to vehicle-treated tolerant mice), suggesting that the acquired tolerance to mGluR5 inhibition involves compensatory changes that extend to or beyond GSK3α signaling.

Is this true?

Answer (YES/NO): YES